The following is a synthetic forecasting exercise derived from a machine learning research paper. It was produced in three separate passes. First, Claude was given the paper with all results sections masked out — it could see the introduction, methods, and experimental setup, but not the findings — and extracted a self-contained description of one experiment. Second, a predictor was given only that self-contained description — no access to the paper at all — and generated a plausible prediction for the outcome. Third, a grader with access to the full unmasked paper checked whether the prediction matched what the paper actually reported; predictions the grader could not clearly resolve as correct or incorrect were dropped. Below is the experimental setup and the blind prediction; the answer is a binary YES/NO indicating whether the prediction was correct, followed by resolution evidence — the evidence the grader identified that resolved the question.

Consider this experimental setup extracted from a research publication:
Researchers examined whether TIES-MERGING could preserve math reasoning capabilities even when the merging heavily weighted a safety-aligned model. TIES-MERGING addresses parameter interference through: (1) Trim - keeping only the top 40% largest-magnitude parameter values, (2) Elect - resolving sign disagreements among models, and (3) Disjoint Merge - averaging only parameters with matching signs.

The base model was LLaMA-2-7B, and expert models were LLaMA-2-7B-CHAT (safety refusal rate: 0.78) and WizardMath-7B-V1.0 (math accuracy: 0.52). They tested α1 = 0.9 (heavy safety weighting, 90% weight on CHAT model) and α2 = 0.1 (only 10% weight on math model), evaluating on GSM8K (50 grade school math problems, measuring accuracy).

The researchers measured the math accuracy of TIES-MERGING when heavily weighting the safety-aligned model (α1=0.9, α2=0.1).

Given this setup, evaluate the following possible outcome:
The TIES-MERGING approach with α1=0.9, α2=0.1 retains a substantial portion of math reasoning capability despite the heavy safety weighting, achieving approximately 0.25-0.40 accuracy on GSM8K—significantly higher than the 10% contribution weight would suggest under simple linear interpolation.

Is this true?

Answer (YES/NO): NO